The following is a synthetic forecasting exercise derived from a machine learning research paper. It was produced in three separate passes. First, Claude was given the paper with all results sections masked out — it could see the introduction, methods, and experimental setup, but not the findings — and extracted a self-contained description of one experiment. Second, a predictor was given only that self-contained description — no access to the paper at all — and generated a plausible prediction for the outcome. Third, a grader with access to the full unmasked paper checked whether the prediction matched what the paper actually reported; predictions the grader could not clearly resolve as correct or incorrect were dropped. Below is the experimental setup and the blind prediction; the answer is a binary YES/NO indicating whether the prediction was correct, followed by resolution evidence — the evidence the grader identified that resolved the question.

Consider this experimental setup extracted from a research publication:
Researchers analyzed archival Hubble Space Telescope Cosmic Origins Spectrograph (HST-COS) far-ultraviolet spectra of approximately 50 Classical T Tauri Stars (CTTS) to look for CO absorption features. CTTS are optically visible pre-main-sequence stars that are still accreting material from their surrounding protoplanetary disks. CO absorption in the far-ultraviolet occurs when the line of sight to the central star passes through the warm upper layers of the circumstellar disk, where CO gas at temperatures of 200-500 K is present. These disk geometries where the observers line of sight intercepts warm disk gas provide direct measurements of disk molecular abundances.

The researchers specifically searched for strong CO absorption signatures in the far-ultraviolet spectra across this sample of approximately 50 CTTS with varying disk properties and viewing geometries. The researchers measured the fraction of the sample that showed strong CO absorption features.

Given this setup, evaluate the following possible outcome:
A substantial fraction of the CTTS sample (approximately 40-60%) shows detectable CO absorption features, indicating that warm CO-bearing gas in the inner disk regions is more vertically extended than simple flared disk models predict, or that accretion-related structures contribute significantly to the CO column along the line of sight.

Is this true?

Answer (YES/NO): NO